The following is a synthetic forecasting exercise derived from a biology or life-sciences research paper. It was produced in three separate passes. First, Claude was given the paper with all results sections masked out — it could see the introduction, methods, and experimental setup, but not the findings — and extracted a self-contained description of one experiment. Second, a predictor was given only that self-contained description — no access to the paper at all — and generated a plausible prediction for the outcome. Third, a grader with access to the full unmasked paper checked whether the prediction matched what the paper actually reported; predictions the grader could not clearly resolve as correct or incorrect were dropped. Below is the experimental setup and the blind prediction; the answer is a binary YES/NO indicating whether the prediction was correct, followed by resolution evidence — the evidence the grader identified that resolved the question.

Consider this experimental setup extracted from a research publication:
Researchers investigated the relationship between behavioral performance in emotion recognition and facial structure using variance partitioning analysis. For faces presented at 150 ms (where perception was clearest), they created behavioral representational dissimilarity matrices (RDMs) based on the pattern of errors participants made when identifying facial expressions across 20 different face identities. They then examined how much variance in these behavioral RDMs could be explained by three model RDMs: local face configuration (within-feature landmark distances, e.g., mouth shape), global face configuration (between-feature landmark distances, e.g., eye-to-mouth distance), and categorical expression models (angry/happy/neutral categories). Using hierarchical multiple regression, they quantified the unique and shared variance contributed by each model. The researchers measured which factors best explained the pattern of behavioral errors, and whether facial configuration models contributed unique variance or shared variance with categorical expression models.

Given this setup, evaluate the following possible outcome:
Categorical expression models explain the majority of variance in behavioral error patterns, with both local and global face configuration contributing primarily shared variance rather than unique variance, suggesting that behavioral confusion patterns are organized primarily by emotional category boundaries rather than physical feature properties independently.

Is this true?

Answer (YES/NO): YES